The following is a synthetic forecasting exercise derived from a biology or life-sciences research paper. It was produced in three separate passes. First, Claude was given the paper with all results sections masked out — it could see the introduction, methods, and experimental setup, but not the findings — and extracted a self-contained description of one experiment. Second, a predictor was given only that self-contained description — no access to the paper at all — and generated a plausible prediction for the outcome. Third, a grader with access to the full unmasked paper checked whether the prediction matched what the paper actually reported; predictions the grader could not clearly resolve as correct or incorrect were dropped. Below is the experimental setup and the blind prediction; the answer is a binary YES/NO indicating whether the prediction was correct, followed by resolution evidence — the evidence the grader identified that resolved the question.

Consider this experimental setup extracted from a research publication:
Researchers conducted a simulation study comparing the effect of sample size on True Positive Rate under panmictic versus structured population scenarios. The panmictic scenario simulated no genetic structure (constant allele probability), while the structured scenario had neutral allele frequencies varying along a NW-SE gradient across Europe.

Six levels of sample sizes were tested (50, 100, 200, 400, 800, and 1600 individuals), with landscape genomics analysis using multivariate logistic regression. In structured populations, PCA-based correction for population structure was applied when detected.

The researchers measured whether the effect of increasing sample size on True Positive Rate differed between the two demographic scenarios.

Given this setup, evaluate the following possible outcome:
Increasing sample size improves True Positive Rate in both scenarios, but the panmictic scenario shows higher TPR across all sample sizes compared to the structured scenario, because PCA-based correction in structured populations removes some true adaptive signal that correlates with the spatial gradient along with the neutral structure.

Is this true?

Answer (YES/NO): NO